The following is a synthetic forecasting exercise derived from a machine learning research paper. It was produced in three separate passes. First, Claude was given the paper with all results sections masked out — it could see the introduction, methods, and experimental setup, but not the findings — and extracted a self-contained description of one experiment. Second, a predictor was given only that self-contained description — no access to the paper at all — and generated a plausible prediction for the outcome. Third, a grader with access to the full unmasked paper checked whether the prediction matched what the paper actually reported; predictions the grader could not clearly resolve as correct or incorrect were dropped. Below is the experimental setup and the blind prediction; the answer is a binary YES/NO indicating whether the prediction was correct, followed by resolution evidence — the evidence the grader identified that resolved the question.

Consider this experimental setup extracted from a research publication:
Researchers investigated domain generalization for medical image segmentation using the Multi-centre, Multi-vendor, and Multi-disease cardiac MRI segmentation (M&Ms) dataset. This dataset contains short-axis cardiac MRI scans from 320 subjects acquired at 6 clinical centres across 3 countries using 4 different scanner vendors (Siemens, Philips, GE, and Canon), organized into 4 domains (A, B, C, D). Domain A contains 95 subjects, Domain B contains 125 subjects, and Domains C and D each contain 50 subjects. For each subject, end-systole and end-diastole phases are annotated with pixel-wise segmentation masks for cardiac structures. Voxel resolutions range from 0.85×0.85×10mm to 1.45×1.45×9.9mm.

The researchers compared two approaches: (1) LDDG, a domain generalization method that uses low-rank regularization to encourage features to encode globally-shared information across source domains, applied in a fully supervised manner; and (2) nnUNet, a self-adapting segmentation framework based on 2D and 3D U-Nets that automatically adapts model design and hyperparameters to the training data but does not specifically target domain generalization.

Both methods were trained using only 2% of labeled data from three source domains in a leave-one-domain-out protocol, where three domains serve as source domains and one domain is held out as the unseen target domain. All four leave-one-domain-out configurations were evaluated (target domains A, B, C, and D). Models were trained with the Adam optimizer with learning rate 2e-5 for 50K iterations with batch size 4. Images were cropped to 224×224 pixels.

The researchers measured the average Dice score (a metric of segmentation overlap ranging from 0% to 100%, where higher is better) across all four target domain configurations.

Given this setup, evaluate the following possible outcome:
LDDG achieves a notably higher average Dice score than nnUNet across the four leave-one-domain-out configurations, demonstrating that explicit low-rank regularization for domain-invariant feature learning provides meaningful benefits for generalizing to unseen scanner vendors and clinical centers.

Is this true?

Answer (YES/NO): NO